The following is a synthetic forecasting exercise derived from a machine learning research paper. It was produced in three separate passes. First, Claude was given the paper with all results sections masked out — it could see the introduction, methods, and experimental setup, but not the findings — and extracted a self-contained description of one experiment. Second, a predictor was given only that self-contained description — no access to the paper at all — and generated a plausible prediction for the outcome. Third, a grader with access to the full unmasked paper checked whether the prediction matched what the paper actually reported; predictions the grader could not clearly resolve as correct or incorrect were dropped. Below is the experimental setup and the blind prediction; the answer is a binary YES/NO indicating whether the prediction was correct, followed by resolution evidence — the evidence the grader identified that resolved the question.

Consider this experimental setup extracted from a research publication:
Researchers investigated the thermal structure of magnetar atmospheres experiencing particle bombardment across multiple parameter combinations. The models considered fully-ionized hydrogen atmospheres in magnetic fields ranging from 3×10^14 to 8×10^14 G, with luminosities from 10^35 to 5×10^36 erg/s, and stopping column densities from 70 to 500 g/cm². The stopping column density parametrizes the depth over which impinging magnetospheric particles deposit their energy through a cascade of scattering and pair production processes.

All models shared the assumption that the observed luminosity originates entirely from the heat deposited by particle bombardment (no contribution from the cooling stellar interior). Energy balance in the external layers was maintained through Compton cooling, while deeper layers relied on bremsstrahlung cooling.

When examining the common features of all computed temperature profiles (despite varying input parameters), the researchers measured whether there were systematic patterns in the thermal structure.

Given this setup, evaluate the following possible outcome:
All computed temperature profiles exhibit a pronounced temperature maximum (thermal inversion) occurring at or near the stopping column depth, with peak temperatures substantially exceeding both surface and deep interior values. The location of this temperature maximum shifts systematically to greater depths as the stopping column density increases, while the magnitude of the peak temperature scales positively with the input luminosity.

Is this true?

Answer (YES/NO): NO